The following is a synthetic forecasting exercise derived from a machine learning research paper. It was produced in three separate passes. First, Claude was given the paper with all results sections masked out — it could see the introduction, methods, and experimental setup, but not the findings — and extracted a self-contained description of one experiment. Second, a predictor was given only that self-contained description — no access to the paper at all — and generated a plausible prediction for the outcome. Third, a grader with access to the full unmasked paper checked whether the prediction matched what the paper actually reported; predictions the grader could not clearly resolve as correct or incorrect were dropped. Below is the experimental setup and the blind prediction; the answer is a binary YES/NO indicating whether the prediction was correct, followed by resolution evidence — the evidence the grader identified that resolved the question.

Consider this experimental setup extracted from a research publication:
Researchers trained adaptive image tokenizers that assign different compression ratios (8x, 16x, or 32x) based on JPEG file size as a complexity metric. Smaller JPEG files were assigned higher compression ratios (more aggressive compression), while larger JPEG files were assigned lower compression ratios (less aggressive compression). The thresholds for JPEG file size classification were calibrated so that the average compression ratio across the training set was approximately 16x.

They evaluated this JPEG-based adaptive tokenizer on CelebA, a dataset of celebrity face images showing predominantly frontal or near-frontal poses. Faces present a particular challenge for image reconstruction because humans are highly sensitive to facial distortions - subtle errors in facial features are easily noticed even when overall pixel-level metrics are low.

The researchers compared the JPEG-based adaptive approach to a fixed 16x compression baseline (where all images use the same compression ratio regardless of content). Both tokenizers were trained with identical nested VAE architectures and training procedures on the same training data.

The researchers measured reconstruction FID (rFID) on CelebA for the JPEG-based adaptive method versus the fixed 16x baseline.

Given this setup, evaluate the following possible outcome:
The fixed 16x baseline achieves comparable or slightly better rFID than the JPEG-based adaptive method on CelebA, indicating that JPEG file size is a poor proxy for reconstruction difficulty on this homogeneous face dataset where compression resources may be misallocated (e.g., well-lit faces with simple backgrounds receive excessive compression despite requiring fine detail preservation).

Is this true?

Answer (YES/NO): NO